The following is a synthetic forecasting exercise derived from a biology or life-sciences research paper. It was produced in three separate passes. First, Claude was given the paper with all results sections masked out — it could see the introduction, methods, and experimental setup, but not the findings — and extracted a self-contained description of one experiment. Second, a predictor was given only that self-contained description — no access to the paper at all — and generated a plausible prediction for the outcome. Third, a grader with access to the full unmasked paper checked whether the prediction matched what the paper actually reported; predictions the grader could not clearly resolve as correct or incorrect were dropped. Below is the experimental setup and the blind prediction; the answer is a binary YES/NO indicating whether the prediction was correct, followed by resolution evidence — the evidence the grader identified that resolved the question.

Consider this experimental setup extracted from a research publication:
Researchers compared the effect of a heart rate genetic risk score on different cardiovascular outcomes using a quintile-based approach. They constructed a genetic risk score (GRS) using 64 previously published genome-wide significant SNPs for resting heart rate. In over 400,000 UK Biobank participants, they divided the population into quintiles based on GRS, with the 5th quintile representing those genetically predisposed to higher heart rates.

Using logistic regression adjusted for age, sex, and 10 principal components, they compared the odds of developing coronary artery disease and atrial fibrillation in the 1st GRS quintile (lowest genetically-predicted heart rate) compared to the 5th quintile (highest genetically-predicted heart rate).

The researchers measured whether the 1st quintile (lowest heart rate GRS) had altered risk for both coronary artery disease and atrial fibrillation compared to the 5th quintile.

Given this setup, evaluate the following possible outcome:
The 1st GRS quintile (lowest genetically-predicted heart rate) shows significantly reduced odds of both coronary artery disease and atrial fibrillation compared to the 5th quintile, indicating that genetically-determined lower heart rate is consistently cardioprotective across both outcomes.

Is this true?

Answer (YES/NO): NO